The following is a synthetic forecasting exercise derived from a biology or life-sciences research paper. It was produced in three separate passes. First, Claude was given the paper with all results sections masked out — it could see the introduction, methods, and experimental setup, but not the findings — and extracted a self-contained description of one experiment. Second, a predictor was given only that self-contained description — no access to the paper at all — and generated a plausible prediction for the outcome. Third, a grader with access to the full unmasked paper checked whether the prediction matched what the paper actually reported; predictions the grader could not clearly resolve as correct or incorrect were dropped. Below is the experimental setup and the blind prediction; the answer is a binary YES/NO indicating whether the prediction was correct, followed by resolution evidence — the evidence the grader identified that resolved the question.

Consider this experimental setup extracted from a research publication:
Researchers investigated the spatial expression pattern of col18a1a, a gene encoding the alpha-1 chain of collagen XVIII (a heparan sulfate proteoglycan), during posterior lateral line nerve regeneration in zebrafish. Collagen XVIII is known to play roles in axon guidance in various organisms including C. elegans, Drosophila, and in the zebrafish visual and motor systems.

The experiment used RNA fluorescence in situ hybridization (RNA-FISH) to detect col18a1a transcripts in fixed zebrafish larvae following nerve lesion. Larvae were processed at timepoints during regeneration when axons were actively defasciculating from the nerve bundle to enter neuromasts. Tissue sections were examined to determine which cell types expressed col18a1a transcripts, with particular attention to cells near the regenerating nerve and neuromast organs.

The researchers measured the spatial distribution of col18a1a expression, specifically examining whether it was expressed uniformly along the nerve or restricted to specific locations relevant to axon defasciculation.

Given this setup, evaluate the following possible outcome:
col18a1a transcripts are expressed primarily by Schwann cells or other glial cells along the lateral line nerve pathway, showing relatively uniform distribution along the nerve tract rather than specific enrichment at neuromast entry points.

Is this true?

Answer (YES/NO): NO